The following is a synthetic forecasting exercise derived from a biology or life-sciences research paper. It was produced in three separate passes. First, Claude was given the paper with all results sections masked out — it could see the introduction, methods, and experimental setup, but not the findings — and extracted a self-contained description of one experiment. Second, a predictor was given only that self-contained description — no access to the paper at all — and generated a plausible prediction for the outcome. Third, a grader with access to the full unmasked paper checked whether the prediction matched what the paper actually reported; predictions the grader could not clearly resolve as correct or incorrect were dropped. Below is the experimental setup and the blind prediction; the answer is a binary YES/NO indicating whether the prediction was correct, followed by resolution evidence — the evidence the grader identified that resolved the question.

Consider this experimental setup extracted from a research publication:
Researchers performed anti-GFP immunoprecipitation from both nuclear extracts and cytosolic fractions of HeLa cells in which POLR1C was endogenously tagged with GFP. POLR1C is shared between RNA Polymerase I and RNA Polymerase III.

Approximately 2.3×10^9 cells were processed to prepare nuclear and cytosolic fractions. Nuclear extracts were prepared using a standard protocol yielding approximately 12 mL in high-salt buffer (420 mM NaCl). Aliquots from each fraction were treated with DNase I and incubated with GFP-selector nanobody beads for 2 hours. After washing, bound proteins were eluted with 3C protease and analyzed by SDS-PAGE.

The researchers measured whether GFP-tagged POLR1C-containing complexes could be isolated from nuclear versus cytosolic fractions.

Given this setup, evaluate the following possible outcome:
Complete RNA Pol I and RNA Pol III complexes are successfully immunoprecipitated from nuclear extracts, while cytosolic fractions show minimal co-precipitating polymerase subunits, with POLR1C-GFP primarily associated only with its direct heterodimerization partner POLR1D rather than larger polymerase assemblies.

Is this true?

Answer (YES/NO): NO